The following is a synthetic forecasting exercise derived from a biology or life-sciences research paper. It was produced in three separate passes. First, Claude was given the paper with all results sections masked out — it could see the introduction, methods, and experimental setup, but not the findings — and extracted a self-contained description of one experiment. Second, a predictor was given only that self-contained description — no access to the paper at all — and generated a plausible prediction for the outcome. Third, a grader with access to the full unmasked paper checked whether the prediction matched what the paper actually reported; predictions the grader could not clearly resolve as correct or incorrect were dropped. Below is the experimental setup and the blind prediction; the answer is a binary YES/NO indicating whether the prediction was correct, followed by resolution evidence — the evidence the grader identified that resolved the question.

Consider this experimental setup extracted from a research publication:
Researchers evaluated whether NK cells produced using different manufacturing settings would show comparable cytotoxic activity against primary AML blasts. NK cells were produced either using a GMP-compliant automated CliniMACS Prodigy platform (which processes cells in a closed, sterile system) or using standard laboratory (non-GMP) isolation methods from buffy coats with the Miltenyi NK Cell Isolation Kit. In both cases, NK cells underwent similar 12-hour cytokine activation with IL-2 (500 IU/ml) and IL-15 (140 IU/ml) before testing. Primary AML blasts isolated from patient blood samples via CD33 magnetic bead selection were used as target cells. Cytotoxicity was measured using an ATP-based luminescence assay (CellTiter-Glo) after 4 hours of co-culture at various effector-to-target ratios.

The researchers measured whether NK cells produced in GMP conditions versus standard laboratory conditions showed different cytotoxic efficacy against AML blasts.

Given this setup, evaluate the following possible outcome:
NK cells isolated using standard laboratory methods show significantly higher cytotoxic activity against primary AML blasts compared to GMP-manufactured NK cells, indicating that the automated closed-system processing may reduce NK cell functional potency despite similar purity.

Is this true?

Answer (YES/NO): NO